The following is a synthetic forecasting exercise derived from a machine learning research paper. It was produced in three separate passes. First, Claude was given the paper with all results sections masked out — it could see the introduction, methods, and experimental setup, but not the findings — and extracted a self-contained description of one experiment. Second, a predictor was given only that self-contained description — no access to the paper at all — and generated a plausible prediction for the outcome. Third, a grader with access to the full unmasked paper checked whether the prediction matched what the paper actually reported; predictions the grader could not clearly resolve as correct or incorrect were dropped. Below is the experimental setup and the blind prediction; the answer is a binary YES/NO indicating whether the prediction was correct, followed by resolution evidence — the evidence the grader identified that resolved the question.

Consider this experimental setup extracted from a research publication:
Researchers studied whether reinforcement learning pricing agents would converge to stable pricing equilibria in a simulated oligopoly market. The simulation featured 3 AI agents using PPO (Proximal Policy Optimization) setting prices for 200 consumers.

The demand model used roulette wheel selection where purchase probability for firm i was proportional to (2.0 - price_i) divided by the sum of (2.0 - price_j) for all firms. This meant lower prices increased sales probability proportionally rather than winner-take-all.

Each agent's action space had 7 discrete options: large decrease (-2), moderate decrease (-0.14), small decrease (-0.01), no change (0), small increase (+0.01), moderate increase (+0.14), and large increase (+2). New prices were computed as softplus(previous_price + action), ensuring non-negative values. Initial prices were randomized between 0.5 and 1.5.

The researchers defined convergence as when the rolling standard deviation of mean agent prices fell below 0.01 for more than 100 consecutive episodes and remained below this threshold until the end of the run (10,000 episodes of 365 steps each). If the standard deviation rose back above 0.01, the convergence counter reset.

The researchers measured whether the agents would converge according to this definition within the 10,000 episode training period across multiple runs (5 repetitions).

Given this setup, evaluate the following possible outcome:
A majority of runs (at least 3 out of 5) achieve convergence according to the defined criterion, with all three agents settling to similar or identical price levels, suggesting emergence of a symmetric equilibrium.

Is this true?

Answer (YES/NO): NO